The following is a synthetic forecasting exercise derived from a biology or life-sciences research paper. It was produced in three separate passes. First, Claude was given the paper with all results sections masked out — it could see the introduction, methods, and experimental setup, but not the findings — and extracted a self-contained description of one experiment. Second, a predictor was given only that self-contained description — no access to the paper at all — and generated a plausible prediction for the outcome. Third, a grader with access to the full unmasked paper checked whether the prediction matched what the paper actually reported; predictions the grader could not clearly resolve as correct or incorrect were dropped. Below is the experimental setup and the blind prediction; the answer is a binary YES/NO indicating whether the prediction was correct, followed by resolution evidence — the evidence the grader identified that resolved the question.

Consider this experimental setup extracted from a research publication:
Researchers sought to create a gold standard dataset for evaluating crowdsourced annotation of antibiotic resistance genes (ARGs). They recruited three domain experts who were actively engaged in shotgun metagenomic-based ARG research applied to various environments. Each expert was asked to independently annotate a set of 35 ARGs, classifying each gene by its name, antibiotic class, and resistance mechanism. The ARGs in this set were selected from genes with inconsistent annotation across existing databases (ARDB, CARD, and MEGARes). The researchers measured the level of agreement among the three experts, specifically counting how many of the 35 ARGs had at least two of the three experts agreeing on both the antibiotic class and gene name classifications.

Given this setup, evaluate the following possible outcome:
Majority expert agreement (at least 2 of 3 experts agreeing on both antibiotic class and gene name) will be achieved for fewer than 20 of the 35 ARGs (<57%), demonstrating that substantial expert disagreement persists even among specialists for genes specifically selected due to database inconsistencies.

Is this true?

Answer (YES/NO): NO